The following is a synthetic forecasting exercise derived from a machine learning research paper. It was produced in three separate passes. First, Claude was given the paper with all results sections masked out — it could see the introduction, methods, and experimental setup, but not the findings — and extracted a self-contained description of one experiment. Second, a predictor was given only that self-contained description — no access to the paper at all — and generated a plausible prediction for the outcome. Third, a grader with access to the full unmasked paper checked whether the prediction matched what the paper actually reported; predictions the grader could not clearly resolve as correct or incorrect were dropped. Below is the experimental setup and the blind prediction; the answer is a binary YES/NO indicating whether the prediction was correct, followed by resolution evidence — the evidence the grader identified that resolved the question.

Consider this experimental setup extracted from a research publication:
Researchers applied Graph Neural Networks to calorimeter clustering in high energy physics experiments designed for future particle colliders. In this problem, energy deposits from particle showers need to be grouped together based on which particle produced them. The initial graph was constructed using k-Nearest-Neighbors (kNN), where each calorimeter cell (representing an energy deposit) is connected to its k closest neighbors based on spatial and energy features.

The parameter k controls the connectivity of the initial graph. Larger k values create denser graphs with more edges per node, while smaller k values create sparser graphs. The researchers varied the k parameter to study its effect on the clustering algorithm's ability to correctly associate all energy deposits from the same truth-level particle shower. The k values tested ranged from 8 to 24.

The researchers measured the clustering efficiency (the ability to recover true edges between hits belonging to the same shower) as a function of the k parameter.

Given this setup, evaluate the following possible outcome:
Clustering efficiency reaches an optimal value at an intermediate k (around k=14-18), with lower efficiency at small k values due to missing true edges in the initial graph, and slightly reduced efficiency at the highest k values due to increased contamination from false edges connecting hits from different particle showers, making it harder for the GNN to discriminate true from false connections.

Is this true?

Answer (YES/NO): NO